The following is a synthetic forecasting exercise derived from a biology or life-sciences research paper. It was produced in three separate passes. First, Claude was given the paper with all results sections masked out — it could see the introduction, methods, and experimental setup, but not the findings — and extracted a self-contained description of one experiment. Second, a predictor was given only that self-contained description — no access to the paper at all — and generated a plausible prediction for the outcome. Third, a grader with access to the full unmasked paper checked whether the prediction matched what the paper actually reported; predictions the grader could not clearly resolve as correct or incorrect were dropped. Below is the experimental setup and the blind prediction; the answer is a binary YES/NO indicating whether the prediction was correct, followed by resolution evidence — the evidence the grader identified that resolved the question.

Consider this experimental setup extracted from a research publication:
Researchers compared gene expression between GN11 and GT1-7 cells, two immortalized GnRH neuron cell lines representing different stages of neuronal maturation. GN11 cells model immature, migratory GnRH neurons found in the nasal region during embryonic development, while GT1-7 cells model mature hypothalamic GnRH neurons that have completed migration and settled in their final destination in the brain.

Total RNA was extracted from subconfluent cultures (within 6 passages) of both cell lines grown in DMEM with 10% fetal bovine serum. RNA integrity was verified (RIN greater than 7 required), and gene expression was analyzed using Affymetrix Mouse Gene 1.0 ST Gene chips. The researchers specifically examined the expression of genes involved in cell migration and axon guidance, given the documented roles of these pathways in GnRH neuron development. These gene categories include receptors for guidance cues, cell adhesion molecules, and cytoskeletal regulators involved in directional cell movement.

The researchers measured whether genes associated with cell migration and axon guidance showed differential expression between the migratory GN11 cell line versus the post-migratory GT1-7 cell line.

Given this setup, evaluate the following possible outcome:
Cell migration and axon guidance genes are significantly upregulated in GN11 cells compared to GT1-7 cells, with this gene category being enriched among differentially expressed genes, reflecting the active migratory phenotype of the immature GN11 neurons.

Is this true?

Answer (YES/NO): NO